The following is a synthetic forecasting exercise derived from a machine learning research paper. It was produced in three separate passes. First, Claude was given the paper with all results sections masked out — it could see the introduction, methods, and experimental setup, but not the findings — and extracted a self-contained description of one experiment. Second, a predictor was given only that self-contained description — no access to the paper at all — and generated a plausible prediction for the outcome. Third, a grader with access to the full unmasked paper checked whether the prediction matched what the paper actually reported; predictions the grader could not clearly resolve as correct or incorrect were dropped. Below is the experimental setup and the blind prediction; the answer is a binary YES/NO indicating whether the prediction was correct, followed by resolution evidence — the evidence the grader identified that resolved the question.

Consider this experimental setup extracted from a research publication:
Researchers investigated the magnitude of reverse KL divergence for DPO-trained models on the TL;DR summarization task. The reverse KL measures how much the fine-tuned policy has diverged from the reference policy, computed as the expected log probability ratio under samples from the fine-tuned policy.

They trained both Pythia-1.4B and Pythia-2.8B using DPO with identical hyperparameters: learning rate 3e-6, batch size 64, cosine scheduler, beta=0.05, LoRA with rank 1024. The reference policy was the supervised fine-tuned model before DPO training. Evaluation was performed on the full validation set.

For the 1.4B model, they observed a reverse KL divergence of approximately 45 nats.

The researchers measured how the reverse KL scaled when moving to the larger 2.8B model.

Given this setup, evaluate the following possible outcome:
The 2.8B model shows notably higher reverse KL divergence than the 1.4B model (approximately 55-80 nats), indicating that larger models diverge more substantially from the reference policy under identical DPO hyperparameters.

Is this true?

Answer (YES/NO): YES